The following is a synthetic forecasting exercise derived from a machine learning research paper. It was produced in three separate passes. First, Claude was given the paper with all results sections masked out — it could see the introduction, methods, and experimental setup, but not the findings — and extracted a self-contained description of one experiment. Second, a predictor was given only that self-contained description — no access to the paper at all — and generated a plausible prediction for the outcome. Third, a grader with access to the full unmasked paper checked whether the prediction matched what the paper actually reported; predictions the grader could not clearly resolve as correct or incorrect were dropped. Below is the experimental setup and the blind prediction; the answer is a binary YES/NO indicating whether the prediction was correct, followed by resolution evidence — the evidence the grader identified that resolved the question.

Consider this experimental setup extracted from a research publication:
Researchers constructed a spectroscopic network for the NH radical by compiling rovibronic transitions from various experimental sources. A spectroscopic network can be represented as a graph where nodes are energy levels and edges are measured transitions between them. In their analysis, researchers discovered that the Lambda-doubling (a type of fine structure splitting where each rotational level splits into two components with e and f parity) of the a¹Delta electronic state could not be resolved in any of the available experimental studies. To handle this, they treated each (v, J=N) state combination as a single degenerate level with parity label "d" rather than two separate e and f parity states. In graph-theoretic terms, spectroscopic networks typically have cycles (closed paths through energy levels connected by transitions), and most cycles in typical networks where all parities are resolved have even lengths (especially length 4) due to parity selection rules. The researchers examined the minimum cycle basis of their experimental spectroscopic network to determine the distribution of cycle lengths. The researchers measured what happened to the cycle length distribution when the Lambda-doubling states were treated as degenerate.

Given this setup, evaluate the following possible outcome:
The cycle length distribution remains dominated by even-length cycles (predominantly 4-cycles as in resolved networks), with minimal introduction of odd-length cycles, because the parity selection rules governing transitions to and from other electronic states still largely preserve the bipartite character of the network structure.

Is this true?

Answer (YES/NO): NO